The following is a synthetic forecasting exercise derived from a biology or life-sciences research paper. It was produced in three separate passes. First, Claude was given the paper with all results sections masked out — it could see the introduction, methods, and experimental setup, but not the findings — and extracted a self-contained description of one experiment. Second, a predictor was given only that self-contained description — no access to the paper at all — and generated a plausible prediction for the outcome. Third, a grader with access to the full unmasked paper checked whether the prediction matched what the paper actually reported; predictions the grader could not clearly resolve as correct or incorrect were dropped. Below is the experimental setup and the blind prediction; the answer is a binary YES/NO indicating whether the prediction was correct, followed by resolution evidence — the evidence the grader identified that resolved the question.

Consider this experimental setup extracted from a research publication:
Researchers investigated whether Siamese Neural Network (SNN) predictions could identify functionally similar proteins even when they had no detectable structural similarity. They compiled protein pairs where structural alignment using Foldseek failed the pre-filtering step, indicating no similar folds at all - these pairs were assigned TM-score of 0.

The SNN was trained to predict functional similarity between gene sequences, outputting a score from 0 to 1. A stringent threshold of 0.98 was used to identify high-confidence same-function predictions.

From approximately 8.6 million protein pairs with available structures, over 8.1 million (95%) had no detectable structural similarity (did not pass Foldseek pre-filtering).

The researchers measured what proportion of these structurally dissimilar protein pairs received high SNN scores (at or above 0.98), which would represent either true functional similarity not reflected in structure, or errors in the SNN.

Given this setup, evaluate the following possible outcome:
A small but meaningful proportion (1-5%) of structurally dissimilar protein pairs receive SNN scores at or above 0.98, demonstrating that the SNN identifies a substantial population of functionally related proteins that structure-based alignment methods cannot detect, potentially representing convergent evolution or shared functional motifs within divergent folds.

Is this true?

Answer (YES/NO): NO